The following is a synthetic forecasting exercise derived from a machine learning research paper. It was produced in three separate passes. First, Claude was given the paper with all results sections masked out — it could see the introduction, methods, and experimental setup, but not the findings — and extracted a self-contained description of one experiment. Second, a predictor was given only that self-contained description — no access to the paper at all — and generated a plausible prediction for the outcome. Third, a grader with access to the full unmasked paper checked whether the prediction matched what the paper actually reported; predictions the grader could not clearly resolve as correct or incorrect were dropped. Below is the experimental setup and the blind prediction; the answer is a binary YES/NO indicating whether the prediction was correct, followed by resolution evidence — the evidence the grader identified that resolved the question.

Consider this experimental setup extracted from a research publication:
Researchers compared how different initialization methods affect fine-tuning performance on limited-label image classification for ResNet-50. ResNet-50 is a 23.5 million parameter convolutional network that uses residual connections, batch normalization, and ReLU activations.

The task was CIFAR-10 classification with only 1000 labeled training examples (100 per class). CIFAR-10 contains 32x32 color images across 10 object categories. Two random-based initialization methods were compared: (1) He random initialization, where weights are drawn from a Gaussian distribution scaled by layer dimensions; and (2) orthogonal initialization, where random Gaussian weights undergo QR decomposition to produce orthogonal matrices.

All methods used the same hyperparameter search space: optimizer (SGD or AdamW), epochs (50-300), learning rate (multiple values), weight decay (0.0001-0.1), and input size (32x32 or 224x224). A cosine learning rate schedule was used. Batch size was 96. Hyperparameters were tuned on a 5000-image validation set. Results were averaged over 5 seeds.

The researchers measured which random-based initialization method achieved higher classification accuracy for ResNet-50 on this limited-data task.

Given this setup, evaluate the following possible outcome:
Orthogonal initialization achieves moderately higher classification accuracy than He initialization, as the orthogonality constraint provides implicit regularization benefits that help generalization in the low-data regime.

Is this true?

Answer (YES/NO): NO